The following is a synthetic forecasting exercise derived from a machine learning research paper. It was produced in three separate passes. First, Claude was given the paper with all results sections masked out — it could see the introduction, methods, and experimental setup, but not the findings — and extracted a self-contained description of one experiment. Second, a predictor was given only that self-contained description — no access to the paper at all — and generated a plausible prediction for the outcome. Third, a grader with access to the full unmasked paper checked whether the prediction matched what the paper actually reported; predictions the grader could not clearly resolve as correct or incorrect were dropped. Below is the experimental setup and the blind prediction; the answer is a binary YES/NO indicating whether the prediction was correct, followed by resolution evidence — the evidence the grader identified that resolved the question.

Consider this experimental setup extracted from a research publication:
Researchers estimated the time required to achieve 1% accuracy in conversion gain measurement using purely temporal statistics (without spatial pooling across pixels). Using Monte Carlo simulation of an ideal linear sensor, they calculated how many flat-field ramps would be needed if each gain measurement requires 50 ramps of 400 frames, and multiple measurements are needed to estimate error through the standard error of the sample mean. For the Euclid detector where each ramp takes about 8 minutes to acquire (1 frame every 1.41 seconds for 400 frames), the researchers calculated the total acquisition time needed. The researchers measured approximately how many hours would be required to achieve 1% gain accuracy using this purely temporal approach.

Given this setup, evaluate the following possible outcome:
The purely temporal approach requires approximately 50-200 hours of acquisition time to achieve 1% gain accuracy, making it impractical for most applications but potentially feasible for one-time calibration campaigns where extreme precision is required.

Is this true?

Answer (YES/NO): NO